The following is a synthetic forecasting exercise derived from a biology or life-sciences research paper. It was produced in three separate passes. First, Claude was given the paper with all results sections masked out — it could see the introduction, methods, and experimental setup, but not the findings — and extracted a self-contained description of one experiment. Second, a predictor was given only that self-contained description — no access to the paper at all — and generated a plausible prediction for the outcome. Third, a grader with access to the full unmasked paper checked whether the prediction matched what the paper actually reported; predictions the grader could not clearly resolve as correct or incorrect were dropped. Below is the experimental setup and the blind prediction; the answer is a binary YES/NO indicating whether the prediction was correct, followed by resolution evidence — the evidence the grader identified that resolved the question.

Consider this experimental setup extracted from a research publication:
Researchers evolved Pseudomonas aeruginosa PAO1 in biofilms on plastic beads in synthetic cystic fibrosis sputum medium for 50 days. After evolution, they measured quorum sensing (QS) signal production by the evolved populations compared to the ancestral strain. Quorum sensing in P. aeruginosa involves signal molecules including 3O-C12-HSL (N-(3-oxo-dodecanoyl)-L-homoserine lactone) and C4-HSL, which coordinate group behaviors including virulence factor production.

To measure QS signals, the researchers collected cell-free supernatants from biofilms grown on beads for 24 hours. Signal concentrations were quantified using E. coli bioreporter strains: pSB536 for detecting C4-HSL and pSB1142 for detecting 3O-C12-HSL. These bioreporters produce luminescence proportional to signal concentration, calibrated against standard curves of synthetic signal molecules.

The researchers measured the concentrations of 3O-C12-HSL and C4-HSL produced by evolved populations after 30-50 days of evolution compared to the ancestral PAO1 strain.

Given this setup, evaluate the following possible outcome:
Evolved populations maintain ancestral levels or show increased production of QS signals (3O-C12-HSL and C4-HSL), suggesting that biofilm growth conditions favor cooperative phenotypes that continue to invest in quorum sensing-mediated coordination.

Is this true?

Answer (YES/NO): NO